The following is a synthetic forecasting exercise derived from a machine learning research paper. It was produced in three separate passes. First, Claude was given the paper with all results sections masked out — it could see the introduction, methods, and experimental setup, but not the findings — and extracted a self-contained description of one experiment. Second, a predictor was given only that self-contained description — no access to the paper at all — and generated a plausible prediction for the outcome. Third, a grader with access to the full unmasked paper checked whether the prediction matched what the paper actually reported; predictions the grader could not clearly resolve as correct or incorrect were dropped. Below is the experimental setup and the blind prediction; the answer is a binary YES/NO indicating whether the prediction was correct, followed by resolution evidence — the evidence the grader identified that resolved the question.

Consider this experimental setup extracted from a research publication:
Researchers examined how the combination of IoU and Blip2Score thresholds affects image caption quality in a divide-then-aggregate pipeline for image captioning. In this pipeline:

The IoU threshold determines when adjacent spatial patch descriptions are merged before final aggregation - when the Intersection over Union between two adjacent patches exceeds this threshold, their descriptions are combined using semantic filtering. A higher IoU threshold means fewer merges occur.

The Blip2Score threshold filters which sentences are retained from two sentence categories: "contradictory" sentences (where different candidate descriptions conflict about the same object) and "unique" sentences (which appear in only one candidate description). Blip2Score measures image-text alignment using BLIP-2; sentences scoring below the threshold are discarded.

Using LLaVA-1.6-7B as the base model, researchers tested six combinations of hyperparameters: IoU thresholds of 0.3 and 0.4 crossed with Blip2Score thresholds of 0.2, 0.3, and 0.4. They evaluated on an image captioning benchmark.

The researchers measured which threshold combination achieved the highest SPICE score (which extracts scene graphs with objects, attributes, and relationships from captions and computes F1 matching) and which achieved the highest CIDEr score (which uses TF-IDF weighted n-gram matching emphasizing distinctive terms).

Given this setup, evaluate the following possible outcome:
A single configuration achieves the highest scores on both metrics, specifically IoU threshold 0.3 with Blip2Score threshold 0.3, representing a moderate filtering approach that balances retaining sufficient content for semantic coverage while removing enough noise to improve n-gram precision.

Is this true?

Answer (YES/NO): NO